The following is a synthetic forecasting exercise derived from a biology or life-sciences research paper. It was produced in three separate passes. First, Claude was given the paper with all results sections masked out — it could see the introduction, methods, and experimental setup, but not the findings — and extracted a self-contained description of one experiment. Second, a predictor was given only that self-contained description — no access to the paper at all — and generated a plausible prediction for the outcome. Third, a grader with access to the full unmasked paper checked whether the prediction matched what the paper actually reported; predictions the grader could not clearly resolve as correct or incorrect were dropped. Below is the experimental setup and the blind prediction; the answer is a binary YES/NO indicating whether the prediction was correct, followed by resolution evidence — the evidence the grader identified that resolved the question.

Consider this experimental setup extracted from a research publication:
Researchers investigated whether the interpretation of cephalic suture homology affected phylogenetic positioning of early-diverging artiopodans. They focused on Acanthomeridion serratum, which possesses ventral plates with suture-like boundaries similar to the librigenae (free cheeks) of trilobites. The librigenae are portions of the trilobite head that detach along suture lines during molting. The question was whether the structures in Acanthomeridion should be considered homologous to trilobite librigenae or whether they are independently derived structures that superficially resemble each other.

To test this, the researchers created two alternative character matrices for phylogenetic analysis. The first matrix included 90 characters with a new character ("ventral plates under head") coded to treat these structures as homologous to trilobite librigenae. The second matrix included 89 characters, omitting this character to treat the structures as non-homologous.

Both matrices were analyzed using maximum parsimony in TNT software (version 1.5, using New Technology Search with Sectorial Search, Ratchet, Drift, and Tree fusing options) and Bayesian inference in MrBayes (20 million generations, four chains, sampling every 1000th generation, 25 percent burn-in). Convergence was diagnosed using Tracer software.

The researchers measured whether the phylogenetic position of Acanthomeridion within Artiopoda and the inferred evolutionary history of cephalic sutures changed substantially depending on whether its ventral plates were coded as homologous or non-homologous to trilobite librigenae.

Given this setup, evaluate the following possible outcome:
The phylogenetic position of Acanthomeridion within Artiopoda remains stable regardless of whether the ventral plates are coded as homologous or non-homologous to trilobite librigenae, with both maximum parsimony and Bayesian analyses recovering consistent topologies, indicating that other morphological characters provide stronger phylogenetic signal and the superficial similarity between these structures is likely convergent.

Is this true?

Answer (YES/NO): NO